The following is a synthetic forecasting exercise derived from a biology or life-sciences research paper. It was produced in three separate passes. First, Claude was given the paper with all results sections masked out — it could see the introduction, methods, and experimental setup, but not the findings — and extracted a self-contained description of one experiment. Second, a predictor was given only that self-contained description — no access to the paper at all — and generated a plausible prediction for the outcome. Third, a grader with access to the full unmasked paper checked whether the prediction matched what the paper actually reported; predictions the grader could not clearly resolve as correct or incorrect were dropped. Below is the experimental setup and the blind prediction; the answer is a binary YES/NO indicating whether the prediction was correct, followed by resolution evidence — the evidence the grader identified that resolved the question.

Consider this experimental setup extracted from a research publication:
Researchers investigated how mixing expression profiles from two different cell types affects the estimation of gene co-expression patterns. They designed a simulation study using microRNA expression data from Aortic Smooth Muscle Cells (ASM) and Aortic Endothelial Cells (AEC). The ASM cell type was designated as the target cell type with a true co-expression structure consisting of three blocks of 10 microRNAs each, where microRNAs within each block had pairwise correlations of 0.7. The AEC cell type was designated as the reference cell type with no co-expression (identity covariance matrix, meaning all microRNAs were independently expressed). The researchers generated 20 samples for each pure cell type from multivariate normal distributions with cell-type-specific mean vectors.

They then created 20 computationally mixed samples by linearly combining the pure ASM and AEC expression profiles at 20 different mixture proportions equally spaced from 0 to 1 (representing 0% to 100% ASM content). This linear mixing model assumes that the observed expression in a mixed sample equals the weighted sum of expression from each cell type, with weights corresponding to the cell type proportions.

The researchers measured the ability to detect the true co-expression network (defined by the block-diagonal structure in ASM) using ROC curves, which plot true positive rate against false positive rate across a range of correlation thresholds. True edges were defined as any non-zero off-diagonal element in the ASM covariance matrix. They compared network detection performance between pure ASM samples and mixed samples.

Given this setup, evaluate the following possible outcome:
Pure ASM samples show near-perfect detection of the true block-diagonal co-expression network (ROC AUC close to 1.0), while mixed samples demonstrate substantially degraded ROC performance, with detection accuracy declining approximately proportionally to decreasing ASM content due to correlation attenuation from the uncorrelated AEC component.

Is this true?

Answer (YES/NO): NO